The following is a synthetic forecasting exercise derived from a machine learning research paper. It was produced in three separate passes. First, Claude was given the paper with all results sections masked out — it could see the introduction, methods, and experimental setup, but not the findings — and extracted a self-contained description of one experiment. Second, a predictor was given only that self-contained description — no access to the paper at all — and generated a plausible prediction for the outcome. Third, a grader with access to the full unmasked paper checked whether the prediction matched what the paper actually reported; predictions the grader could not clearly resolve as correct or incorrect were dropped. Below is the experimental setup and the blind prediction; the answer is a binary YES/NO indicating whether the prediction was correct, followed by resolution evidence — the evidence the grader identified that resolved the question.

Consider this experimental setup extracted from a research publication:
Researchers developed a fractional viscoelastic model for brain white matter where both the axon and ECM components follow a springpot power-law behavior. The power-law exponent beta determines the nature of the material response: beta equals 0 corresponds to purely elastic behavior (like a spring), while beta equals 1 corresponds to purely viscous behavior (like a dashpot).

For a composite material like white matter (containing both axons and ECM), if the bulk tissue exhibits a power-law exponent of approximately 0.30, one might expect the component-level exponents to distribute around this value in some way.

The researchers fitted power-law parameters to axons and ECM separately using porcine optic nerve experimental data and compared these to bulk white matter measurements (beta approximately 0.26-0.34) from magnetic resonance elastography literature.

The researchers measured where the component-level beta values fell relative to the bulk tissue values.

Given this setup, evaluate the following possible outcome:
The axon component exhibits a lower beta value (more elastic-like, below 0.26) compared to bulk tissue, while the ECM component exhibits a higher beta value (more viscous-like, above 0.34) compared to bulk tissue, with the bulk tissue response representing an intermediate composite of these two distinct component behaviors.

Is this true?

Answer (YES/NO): NO